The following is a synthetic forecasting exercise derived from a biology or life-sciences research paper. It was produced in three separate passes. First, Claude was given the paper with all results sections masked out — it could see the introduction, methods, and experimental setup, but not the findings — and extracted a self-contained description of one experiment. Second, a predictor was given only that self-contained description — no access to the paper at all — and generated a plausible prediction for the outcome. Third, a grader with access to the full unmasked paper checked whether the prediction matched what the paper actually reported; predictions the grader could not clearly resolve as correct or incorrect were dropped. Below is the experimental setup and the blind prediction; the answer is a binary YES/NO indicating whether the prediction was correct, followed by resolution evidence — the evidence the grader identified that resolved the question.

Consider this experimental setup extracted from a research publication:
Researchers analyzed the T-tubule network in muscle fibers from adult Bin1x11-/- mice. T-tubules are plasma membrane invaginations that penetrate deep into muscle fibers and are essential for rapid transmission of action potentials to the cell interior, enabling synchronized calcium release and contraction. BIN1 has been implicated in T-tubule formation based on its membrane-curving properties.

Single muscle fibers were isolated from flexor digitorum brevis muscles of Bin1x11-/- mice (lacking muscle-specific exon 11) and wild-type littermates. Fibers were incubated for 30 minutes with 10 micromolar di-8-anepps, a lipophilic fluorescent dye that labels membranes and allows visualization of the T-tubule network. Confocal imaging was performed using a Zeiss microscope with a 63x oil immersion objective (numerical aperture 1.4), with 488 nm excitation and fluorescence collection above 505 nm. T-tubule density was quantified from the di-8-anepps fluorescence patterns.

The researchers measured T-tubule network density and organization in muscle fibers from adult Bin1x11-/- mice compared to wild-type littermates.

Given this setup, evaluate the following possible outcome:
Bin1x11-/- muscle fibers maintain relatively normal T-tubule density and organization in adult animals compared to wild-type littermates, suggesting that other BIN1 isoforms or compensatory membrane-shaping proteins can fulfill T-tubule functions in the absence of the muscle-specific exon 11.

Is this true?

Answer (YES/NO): YES